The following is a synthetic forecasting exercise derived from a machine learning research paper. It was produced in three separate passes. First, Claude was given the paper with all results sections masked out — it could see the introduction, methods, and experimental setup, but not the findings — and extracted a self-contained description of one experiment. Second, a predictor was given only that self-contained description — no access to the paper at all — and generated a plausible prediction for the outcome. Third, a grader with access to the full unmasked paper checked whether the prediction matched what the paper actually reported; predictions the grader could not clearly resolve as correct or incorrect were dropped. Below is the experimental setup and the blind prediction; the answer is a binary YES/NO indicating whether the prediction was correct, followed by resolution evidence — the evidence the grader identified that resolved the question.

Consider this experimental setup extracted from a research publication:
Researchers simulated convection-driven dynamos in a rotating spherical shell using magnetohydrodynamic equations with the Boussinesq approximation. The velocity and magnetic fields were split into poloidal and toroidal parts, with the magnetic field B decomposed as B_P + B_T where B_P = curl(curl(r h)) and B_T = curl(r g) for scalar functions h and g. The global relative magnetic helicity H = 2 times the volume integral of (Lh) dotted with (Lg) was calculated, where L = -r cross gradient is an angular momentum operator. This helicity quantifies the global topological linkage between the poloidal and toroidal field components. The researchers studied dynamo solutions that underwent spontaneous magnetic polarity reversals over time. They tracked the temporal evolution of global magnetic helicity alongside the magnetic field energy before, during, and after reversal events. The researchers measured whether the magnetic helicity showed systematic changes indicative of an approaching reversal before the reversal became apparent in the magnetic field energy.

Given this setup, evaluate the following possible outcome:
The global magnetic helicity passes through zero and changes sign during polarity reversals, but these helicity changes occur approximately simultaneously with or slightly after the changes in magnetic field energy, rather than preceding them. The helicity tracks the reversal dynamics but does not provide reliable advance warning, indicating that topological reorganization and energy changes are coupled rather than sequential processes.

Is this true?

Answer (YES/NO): NO